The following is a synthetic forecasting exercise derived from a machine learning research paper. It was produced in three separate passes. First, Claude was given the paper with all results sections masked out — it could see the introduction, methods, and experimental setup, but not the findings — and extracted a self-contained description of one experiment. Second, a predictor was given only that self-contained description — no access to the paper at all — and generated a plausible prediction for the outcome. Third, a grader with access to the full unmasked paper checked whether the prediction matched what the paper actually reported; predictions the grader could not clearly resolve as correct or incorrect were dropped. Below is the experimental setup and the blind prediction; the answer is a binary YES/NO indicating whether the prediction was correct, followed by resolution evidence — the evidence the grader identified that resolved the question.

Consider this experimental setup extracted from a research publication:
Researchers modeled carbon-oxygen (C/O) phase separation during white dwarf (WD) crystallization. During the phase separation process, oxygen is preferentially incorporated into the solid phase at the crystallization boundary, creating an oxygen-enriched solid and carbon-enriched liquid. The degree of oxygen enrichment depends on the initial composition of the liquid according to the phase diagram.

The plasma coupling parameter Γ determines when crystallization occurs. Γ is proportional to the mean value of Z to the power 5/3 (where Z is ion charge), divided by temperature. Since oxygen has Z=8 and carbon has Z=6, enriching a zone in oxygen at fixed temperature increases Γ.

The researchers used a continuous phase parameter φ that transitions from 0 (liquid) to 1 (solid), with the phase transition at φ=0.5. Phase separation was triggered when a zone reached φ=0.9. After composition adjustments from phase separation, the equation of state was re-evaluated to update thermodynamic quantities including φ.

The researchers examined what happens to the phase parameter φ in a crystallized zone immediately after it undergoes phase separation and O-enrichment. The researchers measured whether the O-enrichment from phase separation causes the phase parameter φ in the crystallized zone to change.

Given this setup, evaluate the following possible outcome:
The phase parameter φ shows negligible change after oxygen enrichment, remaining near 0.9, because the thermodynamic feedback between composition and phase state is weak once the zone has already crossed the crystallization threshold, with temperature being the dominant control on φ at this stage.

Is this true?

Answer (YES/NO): NO